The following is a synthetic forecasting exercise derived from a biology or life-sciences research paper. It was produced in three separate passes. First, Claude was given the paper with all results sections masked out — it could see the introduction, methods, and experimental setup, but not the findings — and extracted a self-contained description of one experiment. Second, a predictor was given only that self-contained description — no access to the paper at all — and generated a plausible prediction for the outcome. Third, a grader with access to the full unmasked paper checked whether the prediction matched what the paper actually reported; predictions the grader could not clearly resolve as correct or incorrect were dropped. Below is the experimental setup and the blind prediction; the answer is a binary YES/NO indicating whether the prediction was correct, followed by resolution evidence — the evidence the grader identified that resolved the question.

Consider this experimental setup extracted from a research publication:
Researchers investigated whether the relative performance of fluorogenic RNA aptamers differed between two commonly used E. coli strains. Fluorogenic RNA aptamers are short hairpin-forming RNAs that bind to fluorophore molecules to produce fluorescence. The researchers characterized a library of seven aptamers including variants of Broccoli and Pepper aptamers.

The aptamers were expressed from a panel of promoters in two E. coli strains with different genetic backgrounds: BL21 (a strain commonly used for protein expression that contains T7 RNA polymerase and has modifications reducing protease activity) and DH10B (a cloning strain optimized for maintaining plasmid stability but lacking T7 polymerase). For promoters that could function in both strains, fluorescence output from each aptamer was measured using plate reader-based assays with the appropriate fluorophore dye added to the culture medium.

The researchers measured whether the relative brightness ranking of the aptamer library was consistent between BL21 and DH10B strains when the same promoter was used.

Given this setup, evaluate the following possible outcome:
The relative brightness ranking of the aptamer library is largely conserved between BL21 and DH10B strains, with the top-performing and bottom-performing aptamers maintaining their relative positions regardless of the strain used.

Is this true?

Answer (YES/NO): NO